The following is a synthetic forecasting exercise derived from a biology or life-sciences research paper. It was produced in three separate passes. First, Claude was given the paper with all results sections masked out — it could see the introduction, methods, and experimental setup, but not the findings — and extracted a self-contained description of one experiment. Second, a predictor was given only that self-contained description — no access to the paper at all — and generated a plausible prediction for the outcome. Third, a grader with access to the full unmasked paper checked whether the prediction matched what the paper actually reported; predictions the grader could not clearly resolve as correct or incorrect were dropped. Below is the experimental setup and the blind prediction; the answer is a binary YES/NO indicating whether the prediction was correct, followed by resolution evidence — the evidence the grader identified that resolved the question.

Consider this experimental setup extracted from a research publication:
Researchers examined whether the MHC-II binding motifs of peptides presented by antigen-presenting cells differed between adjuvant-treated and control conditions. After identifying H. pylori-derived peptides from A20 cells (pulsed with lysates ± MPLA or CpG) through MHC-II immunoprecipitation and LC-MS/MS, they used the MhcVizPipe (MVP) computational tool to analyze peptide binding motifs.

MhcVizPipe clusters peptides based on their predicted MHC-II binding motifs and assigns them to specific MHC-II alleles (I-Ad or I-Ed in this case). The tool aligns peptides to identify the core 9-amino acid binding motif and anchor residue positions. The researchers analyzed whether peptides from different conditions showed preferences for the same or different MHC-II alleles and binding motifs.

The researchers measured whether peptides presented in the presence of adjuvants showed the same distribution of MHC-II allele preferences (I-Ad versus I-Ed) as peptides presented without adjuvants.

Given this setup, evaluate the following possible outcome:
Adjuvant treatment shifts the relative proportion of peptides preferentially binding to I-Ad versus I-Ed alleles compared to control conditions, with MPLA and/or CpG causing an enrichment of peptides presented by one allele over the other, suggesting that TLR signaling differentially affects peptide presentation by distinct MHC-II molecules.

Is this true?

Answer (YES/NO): NO